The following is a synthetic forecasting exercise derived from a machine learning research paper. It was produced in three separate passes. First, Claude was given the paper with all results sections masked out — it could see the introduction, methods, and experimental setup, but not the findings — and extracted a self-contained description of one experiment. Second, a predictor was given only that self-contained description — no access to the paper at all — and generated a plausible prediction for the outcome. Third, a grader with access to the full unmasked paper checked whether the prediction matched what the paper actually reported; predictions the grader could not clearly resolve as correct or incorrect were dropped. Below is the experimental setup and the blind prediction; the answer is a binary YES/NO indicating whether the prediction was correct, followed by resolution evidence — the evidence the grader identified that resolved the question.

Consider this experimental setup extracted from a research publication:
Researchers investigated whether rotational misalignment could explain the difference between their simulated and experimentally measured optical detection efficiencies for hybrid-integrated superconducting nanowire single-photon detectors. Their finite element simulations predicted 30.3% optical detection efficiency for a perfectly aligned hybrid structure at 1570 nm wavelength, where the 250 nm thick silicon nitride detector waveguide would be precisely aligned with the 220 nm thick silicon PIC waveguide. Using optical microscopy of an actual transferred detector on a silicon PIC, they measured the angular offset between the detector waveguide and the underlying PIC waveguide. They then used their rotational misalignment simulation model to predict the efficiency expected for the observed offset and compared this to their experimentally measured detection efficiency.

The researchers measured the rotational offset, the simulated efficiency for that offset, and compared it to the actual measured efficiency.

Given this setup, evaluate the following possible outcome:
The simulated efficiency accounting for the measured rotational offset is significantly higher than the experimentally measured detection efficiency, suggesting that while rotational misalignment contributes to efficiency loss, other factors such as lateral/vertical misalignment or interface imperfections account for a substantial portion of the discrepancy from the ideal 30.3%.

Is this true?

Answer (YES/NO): NO